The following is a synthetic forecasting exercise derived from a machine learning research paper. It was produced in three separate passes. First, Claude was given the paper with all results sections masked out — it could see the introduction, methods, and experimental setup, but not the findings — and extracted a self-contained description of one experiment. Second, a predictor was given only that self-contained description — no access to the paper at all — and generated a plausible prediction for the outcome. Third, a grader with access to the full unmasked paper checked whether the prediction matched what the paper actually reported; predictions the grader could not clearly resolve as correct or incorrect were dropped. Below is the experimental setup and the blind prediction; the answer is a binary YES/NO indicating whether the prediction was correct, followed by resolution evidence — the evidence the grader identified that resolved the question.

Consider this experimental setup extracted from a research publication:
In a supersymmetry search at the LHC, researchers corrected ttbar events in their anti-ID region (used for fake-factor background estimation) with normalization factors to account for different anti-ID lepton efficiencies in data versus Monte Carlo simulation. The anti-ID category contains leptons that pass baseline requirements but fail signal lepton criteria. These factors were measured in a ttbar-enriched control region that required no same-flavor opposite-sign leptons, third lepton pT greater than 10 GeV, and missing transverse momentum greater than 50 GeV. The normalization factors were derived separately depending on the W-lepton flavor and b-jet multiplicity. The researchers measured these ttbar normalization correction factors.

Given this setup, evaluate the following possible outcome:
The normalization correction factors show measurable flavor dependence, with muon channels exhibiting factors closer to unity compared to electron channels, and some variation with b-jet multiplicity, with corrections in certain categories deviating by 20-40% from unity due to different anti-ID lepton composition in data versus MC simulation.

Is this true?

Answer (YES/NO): NO